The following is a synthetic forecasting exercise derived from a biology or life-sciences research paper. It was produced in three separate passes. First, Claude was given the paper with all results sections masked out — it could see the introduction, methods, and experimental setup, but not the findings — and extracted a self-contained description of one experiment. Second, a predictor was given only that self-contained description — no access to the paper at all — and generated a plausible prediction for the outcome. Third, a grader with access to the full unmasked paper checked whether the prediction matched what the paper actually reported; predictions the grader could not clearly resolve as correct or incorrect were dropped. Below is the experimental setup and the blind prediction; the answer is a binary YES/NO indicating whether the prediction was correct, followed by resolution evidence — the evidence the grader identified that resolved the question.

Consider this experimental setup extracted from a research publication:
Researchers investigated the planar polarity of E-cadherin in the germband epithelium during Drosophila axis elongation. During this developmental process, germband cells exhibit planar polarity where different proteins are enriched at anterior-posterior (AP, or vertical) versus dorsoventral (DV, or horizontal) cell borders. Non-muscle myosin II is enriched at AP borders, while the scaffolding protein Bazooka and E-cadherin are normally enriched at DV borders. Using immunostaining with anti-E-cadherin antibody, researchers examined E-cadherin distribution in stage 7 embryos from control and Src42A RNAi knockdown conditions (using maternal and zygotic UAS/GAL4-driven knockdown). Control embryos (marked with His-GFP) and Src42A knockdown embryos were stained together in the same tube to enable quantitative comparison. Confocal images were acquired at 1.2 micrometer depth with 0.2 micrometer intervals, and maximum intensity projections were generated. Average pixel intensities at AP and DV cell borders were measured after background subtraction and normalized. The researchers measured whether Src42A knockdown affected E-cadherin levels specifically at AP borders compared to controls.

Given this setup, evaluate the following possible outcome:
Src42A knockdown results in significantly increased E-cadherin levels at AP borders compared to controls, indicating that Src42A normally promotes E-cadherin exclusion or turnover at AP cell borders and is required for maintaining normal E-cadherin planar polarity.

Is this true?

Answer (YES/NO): YES